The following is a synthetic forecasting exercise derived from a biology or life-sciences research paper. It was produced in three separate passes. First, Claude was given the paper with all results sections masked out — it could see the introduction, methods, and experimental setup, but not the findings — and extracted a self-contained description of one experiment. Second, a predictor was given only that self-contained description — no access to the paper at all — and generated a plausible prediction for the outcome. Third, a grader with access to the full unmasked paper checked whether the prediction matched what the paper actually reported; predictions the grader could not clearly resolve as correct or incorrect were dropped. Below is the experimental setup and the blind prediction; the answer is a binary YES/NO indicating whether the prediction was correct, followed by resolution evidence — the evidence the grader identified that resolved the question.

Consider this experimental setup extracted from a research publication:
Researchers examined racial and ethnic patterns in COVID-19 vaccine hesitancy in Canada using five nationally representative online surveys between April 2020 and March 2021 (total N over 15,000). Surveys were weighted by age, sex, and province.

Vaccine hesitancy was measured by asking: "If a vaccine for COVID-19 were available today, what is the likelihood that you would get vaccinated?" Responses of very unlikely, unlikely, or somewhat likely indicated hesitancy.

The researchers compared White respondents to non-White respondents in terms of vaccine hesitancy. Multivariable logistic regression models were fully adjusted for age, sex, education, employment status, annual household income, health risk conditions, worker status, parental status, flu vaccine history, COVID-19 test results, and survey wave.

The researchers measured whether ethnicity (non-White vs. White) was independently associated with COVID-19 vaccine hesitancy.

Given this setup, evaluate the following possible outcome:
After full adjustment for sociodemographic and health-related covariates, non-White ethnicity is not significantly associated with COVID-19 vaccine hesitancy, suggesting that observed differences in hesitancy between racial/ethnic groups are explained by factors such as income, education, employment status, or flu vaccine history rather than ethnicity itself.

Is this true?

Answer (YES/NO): NO